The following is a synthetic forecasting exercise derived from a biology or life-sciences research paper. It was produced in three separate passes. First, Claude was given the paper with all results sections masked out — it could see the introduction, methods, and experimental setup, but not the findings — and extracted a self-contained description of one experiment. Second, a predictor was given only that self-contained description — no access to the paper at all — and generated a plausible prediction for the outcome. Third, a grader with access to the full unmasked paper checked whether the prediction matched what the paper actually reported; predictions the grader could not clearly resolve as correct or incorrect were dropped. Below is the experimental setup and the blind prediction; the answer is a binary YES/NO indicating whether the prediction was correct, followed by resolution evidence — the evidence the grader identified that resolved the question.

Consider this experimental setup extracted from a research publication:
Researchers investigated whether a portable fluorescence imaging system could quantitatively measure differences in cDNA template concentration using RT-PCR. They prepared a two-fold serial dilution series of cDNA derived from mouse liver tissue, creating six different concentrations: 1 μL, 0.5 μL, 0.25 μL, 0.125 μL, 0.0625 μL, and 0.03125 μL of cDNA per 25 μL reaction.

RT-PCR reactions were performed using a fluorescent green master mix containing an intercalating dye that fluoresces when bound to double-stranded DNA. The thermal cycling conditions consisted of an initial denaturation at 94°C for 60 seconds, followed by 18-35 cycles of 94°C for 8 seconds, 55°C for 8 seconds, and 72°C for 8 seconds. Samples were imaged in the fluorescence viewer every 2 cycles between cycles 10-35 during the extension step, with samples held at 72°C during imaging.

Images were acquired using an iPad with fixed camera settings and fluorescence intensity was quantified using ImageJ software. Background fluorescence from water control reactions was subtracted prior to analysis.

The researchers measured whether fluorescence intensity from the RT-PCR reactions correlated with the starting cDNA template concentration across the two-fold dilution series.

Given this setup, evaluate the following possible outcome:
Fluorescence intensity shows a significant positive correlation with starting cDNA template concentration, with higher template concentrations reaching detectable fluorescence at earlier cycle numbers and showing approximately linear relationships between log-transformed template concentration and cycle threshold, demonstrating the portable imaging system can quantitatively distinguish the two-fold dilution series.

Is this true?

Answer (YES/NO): NO